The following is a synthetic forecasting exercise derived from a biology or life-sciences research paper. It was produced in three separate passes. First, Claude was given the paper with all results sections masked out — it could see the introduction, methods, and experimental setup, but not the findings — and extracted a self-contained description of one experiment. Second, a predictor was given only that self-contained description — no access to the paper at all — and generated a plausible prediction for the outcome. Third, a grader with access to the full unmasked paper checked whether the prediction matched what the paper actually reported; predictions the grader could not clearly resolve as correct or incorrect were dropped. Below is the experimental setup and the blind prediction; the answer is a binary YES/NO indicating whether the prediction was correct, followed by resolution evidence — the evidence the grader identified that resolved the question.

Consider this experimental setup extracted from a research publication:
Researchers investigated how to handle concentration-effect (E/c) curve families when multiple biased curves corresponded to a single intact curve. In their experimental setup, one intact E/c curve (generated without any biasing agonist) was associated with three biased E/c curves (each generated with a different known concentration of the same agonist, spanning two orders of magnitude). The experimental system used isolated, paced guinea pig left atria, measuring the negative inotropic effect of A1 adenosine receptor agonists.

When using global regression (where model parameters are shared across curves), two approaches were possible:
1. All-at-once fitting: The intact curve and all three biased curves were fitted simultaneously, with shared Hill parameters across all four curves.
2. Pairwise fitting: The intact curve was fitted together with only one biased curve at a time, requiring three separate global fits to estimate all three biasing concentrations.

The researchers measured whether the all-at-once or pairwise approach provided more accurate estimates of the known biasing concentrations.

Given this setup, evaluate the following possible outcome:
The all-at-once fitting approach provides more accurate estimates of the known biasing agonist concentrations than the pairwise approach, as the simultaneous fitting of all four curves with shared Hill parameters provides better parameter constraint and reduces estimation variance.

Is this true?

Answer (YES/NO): NO